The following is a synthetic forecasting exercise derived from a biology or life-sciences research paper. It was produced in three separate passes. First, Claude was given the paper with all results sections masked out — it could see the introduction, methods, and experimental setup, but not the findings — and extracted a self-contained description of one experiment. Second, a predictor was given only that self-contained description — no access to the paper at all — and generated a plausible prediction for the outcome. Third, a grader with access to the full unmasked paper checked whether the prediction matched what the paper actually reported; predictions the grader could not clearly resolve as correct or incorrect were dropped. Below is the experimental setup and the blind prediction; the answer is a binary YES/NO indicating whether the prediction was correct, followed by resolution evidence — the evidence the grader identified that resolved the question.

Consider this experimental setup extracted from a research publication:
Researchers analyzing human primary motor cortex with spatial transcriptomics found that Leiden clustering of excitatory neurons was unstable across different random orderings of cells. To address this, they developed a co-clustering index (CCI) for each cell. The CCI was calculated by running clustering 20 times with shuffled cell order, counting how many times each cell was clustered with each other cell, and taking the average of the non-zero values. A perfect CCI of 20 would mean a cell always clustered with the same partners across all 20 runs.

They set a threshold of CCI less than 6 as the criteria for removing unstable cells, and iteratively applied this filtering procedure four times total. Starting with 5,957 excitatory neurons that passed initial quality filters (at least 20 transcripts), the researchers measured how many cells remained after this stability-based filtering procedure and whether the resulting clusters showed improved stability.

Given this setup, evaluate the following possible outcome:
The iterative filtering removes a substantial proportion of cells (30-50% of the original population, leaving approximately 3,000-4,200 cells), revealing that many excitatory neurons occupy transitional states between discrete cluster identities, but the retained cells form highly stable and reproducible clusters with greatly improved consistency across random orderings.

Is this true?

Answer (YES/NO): NO